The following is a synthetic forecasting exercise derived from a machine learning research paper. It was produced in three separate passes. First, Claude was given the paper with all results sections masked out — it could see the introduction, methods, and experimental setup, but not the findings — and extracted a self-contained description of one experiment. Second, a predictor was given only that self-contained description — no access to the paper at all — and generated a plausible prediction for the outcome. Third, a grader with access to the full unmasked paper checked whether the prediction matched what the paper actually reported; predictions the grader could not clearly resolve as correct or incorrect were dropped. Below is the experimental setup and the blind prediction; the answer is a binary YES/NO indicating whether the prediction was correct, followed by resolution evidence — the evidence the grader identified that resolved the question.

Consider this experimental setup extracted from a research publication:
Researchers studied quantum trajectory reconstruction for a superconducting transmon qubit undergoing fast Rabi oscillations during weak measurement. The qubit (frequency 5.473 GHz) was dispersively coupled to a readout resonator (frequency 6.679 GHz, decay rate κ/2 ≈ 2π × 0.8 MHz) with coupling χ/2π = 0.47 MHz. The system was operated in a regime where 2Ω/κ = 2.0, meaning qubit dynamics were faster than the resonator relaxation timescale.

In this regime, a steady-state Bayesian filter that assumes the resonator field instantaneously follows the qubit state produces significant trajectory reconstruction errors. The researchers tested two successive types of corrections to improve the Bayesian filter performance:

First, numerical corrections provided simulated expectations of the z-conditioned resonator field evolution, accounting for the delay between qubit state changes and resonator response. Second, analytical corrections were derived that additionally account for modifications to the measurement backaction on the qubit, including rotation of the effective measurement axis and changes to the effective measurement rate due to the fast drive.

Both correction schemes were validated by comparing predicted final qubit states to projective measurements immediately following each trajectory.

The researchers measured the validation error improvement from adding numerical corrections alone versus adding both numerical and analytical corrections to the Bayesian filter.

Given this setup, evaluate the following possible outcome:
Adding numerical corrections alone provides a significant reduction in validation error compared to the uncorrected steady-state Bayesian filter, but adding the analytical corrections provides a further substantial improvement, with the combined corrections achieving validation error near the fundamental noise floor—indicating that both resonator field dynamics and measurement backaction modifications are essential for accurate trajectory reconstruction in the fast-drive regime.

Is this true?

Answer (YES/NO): NO